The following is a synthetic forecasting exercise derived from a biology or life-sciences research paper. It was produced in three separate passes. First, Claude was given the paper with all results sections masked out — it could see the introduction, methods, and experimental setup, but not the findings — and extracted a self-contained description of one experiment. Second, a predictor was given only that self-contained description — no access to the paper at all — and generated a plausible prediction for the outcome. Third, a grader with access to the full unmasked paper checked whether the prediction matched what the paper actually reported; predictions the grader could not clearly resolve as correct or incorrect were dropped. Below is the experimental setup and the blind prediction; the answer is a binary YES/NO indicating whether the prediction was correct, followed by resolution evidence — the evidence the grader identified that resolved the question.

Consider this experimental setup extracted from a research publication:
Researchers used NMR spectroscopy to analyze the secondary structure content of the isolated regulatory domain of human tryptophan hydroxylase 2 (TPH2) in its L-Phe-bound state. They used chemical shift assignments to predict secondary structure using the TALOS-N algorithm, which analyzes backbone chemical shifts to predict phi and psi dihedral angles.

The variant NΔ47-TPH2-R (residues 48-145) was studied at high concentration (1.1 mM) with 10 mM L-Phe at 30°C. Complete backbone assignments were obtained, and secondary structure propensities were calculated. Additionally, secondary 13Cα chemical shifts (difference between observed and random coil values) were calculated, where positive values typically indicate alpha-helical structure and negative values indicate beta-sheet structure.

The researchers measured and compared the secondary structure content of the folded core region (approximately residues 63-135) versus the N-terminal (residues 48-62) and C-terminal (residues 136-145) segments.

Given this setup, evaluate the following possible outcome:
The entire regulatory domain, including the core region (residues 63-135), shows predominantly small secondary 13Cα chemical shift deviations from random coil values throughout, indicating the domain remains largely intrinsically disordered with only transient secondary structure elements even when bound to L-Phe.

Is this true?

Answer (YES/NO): NO